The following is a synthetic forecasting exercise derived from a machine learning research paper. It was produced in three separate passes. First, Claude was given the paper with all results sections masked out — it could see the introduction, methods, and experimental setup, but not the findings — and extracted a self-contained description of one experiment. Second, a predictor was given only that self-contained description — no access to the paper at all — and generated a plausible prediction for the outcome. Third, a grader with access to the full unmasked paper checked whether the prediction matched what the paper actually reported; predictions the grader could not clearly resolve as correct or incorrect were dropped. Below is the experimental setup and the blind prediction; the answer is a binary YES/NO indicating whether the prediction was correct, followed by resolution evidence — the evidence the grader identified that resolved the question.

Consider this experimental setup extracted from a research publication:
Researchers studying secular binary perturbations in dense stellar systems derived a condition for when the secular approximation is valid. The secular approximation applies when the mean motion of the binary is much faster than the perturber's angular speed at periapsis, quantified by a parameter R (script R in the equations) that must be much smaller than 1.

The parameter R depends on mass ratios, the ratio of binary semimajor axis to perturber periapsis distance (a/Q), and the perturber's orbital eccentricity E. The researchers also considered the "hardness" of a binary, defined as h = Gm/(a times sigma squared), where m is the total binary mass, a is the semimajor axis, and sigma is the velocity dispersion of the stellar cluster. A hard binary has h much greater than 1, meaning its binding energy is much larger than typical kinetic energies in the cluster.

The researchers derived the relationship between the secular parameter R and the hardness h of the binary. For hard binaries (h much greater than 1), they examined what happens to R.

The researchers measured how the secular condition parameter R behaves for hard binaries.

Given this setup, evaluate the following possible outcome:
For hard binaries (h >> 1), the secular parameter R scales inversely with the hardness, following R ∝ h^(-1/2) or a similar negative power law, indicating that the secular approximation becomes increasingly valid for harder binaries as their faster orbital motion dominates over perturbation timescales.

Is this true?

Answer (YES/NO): NO